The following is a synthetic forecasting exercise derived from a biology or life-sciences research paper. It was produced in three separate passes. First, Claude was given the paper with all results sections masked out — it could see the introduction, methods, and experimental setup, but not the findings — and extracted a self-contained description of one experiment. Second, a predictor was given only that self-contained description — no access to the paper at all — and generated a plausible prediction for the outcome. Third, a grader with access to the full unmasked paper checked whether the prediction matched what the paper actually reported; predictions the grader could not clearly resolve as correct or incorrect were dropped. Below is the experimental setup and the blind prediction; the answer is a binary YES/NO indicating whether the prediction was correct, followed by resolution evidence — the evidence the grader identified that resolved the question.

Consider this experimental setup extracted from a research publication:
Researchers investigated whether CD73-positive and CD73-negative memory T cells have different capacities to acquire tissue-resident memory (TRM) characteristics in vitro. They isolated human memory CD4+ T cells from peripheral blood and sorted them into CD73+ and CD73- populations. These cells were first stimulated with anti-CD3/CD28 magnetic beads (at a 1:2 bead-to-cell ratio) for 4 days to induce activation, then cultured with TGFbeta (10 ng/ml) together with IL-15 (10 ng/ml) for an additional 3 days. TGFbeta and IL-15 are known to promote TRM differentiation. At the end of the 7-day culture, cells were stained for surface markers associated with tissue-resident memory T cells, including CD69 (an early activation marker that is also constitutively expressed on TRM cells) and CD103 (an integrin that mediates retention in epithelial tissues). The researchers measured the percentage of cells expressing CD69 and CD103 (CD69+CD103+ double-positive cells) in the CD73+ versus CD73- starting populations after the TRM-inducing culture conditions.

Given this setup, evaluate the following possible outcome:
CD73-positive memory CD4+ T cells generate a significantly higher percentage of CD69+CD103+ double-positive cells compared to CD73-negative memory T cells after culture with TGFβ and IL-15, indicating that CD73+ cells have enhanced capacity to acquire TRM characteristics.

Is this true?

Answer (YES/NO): YES